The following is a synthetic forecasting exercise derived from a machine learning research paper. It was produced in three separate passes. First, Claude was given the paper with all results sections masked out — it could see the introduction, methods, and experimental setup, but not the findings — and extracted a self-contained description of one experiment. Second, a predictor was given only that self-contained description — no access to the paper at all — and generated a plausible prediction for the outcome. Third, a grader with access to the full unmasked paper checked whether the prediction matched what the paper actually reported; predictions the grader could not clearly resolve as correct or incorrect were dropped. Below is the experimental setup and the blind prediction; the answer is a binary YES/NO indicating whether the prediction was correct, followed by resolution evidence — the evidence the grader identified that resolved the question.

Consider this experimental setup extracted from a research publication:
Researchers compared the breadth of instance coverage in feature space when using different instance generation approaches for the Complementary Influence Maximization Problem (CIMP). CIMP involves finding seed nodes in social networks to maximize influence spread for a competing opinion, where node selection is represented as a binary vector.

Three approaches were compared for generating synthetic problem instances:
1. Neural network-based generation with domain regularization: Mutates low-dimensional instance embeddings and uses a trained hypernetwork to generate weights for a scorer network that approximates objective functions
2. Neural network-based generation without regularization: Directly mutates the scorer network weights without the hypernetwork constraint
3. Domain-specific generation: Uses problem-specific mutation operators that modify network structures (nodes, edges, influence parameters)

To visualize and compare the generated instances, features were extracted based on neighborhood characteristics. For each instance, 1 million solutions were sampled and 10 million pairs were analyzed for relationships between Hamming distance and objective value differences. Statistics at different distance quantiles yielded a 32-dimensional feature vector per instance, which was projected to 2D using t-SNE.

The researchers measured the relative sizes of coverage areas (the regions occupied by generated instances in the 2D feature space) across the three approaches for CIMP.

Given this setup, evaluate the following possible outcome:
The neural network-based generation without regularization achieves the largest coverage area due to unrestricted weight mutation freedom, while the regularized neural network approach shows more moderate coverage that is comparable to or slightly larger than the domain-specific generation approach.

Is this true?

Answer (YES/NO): NO